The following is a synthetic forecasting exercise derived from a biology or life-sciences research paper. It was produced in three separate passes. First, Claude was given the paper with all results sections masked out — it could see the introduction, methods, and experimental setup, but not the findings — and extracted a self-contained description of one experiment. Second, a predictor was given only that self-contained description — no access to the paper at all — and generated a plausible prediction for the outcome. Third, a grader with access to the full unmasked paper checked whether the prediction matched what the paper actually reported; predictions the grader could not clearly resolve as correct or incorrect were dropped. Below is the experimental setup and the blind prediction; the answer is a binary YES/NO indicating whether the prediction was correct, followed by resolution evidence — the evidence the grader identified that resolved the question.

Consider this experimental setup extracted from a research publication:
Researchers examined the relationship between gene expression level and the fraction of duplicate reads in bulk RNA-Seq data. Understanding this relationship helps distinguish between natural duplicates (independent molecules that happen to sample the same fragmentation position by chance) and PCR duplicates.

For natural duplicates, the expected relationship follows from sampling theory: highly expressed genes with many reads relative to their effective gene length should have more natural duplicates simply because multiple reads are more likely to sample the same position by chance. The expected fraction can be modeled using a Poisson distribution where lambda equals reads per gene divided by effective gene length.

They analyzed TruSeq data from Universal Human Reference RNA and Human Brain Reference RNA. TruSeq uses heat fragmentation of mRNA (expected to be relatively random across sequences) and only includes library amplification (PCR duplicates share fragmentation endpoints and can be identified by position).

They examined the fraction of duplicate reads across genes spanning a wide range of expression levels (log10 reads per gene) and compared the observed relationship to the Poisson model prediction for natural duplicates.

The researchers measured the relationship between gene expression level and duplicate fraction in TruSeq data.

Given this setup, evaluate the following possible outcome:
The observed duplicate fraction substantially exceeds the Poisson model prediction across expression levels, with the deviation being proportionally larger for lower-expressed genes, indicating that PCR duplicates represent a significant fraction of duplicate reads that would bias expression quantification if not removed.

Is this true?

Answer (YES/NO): NO